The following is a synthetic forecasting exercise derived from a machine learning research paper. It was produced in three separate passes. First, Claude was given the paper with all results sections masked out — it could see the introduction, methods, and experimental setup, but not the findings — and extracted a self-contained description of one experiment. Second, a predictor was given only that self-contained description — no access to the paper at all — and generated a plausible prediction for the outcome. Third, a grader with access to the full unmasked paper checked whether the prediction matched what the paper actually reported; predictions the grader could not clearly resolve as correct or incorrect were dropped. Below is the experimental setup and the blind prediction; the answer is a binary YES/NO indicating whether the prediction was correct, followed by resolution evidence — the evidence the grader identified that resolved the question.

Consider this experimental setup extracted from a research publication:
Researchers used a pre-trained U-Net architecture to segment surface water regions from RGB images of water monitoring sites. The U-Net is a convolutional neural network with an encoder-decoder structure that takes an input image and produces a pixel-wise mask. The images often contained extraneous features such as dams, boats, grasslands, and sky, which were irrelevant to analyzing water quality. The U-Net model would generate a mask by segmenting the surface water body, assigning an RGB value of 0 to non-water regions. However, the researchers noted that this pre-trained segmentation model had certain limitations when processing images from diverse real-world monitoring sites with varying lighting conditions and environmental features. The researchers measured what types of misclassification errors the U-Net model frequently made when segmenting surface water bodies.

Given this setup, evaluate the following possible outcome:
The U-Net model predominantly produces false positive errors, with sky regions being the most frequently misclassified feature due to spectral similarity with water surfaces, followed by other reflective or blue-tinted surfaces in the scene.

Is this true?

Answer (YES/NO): YES